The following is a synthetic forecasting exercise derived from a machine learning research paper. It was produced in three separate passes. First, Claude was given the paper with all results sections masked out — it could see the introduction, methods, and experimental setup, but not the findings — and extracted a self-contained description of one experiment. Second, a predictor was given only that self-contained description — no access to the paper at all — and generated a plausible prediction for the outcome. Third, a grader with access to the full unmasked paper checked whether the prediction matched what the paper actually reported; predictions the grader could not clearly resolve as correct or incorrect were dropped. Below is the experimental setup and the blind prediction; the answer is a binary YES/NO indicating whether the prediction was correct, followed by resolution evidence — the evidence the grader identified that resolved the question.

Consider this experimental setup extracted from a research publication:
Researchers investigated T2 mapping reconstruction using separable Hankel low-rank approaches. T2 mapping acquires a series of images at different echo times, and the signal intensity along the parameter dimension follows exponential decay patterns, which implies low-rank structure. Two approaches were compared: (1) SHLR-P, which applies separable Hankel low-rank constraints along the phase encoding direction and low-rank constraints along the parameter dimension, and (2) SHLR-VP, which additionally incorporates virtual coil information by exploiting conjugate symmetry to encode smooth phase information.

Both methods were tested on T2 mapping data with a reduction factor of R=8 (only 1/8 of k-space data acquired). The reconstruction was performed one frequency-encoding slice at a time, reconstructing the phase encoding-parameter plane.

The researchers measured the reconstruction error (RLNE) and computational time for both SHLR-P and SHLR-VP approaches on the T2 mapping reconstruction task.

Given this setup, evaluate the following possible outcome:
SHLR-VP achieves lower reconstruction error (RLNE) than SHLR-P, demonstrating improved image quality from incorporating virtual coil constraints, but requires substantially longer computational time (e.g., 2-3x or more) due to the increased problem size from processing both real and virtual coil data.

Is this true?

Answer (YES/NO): NO